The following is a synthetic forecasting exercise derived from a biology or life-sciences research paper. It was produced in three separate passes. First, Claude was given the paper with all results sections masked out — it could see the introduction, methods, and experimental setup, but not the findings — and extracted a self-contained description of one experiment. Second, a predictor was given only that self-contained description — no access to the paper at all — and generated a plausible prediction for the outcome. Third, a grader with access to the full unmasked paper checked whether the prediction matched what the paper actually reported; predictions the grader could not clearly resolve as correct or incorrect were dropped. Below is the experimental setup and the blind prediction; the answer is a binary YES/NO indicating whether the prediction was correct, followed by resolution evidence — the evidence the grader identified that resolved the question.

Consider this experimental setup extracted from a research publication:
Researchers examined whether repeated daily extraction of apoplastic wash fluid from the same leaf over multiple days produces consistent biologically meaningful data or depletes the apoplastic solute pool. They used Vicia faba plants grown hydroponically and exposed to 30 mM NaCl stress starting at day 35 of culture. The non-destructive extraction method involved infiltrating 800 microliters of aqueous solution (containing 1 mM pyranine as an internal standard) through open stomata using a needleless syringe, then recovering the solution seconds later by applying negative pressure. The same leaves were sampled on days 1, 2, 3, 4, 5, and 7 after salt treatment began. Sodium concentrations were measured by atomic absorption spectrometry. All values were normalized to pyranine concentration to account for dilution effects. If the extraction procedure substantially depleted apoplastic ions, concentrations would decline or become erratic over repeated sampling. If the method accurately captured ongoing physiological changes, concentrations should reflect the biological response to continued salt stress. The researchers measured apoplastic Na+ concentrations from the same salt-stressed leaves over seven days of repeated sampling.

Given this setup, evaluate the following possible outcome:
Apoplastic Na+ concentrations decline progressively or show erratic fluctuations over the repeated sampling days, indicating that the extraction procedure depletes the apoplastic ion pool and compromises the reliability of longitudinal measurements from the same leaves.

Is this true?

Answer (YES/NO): NO